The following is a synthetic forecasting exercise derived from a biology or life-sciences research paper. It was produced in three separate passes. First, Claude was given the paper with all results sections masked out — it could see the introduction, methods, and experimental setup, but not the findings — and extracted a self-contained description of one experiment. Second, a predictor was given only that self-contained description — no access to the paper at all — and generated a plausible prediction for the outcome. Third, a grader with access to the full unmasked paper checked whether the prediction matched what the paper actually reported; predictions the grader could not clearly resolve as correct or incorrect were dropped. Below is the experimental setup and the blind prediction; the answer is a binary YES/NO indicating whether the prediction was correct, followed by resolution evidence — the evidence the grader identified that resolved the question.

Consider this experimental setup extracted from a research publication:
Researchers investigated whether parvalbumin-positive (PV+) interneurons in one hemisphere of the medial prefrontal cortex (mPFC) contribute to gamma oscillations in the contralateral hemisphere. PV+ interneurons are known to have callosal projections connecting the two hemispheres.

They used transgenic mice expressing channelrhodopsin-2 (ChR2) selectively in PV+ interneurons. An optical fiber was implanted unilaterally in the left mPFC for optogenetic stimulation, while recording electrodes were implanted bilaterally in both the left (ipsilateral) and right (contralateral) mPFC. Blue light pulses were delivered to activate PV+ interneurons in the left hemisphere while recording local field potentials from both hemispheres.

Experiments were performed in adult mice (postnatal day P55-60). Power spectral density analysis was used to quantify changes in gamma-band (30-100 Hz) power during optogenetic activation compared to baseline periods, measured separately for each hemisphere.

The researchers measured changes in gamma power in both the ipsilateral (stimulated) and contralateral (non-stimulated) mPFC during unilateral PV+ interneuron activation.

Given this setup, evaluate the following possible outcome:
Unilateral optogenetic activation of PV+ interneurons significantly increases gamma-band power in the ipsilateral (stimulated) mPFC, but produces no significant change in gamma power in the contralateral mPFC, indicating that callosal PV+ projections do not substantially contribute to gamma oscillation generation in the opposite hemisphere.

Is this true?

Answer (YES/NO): NO